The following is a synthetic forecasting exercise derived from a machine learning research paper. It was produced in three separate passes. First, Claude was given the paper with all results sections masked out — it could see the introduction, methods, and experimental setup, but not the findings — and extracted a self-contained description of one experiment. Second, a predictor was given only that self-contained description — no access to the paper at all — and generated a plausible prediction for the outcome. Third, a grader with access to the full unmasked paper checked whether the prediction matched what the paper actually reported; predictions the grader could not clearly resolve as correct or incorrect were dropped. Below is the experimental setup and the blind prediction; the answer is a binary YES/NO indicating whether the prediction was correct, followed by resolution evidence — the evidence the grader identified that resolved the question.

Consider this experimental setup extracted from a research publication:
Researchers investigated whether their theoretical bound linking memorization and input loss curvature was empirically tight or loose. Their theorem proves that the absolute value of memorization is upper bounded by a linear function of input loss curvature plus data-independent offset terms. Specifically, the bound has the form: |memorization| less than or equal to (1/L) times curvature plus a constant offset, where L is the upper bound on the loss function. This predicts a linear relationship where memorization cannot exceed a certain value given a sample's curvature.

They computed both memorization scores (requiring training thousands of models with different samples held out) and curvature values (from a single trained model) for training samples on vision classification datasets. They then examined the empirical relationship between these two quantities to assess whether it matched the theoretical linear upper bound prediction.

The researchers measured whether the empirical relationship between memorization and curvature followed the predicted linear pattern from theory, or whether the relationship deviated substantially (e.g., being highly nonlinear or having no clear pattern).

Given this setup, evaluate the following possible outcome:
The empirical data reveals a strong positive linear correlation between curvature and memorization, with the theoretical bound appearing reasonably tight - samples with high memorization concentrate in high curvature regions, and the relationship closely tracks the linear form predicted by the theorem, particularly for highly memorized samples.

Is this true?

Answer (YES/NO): YES